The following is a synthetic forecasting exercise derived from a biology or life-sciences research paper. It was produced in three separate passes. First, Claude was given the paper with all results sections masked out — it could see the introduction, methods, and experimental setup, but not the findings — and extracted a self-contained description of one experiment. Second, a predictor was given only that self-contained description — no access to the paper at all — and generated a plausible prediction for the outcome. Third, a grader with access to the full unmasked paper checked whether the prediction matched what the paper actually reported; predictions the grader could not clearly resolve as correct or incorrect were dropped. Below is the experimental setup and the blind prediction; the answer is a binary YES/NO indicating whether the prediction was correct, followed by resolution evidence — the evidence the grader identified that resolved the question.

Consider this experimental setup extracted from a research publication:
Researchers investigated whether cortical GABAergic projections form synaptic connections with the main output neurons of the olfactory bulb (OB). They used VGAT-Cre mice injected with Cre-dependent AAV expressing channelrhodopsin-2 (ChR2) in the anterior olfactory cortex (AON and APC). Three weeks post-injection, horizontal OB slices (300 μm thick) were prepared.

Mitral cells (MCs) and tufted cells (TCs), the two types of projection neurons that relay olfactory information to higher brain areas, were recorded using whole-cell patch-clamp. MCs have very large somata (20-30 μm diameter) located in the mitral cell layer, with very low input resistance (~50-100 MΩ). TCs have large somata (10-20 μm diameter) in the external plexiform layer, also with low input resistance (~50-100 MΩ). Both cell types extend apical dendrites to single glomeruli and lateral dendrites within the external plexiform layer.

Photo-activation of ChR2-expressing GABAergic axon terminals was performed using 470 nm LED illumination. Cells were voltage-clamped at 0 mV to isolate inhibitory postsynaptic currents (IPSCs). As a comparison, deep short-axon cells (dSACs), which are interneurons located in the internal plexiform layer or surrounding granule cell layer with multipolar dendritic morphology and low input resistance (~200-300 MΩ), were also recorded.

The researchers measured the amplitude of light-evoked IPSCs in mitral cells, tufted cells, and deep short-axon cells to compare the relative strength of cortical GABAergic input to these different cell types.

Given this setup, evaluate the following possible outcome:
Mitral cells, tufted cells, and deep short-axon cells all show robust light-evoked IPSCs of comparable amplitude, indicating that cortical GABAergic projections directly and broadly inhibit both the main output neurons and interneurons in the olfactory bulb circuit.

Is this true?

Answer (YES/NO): NO